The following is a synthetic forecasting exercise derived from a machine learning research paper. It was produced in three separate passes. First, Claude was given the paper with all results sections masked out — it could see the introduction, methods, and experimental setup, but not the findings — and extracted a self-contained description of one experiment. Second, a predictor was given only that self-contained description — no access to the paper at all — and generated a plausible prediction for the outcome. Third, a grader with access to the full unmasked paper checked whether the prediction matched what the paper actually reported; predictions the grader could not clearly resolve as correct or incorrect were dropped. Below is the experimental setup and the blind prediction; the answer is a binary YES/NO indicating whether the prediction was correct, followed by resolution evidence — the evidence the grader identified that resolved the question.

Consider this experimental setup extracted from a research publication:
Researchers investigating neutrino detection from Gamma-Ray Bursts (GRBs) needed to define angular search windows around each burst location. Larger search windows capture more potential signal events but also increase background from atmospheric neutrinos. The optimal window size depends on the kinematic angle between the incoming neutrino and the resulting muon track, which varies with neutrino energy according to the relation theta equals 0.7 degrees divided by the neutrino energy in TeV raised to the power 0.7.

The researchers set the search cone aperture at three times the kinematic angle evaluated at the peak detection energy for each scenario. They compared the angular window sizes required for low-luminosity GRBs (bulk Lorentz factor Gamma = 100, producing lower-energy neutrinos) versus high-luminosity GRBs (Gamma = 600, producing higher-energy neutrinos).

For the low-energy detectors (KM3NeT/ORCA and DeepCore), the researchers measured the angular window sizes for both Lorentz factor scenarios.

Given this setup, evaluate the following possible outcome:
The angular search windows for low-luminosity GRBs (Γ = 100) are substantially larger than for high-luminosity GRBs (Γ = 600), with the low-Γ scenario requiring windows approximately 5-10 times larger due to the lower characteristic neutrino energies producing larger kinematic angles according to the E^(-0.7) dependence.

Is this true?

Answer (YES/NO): NO